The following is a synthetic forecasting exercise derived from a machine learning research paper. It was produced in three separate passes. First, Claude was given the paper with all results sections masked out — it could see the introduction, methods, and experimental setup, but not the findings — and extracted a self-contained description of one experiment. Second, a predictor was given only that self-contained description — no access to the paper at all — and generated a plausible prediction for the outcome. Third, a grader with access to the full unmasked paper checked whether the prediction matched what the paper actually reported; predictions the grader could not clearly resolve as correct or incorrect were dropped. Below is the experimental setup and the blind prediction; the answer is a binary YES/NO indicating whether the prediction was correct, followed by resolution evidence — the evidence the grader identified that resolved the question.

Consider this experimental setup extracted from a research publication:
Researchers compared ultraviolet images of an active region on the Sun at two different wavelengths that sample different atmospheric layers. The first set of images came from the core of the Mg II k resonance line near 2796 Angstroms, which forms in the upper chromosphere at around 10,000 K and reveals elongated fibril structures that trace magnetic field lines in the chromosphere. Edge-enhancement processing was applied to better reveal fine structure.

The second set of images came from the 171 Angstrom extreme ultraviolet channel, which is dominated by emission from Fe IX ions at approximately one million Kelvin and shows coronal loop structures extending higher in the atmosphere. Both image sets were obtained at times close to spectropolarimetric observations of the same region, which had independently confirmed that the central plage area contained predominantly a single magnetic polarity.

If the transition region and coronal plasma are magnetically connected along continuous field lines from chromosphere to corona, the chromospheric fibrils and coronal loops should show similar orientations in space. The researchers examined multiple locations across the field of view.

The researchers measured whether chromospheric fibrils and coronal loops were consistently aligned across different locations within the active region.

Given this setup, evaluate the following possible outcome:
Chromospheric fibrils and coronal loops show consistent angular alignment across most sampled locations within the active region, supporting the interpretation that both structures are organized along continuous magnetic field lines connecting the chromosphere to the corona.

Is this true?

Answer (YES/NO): YES